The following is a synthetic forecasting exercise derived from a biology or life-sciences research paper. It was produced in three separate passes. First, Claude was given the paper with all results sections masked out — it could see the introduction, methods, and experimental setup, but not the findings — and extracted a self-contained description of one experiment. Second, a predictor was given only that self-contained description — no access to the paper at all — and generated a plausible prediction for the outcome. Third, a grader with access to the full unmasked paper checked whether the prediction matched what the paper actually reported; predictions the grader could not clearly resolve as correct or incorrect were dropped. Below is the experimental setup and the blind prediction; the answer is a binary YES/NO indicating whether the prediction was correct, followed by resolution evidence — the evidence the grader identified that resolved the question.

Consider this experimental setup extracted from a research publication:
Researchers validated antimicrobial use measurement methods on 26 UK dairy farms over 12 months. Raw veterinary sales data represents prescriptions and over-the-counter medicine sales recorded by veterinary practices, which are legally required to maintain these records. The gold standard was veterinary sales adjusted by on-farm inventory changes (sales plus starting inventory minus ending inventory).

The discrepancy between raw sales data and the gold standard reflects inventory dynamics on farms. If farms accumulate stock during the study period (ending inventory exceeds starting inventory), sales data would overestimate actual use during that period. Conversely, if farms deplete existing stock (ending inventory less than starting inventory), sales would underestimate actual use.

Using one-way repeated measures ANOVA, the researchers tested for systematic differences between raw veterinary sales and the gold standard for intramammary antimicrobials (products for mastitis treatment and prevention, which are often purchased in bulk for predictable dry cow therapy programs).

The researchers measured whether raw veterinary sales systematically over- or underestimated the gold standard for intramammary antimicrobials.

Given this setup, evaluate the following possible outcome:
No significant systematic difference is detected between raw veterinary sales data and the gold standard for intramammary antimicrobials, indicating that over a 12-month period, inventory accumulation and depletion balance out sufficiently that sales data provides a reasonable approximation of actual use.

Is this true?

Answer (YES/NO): YES